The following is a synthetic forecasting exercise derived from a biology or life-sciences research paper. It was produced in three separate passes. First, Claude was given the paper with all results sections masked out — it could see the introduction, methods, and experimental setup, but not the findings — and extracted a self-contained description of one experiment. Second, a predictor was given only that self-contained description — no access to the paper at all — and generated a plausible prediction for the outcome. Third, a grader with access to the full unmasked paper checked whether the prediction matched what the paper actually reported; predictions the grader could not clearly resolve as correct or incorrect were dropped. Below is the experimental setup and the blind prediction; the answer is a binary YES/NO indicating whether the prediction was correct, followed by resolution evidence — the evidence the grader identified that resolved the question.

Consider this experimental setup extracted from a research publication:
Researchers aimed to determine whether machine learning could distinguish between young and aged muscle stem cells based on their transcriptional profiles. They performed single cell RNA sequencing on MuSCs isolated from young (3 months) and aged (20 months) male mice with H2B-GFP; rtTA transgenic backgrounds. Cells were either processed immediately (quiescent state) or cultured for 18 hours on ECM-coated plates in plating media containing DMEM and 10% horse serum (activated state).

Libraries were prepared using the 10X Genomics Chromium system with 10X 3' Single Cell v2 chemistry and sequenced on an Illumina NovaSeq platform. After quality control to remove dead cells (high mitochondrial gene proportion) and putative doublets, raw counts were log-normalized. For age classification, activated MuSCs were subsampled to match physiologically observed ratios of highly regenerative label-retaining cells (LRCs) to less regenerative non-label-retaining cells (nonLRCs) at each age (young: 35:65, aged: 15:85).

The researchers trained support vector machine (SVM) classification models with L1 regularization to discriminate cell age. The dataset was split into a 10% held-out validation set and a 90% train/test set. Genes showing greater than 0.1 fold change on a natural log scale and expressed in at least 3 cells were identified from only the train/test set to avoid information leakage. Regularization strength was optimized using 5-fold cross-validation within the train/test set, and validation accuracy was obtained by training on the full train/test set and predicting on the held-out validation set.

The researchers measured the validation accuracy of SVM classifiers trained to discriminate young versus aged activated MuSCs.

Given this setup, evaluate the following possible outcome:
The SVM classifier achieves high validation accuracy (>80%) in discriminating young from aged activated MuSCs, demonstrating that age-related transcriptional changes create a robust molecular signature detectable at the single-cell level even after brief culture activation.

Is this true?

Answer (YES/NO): YES